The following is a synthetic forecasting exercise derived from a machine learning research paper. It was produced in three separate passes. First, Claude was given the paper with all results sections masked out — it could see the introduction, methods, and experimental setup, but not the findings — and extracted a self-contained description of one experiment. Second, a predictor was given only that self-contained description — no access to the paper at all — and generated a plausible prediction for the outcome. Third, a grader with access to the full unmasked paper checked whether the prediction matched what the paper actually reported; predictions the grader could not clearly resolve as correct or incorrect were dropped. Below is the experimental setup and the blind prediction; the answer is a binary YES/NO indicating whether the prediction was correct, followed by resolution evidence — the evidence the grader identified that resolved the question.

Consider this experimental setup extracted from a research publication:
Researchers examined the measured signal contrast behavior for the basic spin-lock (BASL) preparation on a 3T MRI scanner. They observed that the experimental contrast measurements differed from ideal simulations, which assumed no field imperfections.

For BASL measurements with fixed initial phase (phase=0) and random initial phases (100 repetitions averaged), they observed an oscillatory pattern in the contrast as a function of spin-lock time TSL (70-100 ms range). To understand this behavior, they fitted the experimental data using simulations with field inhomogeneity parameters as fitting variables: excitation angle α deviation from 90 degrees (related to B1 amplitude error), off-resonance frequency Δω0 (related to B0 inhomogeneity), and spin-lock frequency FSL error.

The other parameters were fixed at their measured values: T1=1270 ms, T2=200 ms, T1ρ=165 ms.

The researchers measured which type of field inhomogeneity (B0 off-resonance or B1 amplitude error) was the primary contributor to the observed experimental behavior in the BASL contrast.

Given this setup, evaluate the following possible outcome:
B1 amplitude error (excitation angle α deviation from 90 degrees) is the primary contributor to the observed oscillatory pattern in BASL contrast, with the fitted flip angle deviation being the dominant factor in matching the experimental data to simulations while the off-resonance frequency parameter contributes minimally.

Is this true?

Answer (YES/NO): YES